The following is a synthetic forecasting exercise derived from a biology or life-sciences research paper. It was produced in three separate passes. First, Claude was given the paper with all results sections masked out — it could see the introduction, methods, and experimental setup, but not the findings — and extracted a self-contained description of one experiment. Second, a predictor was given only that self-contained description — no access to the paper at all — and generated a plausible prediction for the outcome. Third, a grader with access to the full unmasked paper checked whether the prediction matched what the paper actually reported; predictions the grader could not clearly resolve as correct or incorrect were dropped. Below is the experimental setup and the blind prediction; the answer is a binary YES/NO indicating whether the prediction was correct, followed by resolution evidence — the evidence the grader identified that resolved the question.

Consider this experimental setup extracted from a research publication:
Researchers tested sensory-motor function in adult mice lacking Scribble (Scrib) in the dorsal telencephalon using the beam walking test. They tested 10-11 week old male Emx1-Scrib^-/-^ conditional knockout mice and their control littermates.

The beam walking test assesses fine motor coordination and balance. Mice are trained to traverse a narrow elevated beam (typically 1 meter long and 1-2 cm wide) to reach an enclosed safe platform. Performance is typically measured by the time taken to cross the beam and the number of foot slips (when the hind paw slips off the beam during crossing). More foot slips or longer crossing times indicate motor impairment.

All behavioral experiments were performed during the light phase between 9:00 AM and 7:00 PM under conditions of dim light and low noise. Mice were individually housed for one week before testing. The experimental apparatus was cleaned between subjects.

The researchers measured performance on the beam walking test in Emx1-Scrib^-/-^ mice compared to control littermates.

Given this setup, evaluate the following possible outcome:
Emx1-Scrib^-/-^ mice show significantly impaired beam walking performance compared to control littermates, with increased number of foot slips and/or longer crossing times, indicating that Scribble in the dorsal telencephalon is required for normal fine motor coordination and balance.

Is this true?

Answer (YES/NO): NO